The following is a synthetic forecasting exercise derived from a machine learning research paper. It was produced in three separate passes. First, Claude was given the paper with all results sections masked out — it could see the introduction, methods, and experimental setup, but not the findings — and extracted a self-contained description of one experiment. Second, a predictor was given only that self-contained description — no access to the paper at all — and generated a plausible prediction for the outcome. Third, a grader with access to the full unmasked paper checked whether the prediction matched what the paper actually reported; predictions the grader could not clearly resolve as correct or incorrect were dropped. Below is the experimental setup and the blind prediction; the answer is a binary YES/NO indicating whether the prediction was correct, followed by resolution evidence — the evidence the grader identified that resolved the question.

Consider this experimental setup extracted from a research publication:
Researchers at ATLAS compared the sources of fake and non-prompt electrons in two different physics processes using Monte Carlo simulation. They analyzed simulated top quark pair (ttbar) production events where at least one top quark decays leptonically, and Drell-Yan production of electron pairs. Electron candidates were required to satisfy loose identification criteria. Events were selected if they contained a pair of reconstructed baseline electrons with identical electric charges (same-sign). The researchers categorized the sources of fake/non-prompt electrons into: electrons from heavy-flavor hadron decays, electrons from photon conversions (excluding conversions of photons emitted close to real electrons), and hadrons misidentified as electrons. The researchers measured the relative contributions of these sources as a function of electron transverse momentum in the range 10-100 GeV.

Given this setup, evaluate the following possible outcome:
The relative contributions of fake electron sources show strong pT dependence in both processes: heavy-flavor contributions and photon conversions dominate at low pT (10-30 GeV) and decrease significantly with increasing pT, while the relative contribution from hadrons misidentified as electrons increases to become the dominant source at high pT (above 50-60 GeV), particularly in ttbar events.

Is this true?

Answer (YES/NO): NO